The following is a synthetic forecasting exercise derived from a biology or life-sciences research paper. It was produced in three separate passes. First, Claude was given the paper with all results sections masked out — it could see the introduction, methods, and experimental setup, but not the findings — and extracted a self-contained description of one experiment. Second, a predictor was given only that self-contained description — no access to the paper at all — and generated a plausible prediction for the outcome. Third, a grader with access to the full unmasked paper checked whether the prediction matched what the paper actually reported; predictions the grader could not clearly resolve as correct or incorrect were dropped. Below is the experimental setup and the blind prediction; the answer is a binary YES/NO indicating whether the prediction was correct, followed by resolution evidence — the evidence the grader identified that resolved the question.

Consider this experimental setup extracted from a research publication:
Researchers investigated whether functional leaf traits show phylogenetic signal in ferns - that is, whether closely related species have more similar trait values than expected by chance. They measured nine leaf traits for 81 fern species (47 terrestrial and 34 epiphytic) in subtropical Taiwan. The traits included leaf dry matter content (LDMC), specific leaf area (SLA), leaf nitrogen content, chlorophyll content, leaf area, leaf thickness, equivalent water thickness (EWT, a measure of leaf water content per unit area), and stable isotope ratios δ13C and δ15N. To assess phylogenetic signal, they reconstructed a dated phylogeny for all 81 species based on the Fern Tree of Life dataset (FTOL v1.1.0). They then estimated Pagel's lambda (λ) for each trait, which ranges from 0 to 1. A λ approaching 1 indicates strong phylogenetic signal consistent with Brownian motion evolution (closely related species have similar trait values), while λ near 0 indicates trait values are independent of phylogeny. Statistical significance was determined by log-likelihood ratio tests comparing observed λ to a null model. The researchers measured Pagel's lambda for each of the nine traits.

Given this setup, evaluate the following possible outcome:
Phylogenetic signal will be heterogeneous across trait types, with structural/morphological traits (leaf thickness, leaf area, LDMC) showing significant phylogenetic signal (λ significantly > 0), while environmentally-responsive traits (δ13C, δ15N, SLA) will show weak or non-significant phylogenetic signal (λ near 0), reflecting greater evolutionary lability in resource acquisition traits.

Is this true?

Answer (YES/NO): NO